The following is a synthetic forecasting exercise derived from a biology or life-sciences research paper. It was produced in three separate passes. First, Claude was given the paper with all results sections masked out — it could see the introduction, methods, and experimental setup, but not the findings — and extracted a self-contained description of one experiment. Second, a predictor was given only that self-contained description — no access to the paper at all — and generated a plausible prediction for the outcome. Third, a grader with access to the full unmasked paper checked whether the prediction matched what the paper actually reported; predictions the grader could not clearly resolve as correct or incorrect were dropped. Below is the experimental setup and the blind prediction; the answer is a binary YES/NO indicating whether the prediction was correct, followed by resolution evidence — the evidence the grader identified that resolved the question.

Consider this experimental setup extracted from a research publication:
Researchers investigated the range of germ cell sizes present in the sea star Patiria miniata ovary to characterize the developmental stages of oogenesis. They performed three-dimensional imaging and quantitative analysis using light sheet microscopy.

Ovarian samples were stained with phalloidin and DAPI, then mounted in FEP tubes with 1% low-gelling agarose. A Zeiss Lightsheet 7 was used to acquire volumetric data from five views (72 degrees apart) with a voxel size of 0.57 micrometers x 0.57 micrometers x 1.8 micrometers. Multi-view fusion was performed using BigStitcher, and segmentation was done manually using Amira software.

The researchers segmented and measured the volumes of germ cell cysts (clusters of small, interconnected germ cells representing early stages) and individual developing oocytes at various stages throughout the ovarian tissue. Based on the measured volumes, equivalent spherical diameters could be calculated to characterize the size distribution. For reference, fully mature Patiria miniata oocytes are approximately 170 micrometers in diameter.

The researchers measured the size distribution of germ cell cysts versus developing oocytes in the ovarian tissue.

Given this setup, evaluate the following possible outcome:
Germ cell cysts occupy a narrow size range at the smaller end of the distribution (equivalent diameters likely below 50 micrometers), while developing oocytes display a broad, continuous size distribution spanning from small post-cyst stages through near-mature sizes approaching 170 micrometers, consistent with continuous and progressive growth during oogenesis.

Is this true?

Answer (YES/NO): NO